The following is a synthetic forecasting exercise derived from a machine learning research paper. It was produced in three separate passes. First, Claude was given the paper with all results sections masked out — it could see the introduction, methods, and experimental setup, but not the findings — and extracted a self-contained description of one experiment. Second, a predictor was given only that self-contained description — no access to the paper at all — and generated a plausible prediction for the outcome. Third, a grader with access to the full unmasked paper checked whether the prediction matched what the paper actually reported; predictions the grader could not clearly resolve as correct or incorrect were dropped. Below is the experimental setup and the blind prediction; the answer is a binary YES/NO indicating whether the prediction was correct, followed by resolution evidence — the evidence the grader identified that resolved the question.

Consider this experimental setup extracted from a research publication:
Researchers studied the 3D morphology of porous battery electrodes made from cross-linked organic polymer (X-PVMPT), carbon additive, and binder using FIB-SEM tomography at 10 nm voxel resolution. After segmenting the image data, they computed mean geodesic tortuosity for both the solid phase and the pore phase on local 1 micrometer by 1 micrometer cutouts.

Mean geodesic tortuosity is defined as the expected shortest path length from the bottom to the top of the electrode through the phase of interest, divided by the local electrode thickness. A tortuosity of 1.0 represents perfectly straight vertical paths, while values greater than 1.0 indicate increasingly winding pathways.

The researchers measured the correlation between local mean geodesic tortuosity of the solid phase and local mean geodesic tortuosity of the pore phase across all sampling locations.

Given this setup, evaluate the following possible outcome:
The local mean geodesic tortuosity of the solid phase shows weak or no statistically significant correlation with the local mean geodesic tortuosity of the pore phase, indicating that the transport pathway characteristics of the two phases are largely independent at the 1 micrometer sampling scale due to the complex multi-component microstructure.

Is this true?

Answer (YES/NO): NO